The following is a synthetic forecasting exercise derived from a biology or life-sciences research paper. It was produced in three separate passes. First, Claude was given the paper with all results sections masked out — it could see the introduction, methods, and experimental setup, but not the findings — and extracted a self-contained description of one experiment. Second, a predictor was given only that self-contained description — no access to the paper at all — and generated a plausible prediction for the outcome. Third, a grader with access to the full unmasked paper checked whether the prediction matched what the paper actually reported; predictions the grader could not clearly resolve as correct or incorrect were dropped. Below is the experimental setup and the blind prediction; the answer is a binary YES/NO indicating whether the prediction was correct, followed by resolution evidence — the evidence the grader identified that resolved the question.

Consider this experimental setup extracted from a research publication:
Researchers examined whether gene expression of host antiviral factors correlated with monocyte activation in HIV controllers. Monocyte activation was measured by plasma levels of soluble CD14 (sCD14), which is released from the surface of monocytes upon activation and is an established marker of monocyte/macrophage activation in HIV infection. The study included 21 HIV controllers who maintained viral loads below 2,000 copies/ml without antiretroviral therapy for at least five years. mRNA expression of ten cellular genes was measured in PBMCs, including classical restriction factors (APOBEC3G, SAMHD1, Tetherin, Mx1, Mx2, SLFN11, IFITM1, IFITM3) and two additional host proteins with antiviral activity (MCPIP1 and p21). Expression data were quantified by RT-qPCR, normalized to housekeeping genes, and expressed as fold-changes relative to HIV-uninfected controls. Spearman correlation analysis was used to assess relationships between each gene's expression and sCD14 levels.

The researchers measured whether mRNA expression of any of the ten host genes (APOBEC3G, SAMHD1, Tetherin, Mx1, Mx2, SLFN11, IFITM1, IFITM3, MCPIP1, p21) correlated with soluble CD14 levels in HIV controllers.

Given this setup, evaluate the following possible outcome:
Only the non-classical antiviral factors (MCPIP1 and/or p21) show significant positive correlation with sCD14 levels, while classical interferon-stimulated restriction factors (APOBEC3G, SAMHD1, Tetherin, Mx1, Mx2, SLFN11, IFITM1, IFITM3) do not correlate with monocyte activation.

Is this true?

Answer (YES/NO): NO